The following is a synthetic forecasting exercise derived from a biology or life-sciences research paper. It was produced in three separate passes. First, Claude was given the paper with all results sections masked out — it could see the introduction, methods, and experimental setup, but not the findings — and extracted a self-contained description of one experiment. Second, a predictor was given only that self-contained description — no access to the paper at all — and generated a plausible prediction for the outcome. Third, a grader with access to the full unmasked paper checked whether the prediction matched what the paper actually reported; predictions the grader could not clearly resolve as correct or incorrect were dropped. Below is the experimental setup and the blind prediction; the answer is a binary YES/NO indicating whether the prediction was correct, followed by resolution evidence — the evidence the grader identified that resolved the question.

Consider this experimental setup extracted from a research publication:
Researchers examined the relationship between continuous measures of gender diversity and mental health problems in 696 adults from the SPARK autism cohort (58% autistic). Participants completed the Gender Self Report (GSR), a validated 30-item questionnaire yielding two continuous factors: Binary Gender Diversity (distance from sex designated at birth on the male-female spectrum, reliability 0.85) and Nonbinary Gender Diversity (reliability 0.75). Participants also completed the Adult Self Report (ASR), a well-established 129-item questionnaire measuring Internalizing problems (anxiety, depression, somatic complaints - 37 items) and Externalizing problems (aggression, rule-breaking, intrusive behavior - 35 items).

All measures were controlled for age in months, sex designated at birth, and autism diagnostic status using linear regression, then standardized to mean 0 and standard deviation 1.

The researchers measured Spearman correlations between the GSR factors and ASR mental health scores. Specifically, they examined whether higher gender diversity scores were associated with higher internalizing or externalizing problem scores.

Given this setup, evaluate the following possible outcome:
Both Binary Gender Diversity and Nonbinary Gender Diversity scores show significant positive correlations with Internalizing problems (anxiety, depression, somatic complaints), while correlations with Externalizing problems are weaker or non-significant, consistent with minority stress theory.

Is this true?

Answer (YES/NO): YES